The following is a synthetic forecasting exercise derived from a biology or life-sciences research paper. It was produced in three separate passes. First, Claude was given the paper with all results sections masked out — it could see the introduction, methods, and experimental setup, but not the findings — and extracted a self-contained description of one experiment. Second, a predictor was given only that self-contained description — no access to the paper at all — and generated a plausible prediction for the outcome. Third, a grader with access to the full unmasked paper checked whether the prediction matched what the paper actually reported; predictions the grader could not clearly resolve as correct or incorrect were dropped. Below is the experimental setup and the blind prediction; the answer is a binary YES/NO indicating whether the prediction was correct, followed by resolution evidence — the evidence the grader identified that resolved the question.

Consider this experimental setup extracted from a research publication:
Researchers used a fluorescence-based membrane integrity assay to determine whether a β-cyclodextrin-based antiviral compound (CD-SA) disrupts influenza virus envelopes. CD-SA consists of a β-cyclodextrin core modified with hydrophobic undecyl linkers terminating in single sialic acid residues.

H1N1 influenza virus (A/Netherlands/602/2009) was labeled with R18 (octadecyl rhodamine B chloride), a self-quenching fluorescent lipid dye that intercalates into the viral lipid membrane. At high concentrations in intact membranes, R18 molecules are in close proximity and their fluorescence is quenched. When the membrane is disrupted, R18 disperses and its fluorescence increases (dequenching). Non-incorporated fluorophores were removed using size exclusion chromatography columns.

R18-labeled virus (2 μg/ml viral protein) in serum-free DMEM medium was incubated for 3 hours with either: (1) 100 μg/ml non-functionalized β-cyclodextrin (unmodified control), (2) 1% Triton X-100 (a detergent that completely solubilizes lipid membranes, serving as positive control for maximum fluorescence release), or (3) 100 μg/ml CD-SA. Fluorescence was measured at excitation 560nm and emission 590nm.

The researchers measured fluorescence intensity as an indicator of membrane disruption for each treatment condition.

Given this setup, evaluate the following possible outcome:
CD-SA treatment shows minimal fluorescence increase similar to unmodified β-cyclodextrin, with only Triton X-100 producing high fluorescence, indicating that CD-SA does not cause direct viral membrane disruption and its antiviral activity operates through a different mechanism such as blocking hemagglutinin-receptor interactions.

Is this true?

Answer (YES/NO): NO